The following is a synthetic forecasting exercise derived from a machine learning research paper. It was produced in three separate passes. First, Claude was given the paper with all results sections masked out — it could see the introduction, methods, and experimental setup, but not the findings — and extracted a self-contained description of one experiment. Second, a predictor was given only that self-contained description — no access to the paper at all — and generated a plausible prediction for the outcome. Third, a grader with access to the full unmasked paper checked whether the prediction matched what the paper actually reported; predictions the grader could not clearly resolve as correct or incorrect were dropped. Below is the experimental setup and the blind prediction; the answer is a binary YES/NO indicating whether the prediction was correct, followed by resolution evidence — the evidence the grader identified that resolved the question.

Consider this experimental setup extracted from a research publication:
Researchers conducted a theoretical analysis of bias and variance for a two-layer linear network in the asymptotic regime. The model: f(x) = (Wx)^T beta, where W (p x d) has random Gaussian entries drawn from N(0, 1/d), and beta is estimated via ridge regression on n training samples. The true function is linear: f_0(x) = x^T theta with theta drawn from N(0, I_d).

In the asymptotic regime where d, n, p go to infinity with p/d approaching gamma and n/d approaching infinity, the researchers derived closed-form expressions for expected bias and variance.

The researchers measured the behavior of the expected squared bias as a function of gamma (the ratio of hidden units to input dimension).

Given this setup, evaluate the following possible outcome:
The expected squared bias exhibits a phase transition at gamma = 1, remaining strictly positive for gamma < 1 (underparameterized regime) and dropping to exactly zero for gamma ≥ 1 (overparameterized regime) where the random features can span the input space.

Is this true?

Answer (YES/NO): NO